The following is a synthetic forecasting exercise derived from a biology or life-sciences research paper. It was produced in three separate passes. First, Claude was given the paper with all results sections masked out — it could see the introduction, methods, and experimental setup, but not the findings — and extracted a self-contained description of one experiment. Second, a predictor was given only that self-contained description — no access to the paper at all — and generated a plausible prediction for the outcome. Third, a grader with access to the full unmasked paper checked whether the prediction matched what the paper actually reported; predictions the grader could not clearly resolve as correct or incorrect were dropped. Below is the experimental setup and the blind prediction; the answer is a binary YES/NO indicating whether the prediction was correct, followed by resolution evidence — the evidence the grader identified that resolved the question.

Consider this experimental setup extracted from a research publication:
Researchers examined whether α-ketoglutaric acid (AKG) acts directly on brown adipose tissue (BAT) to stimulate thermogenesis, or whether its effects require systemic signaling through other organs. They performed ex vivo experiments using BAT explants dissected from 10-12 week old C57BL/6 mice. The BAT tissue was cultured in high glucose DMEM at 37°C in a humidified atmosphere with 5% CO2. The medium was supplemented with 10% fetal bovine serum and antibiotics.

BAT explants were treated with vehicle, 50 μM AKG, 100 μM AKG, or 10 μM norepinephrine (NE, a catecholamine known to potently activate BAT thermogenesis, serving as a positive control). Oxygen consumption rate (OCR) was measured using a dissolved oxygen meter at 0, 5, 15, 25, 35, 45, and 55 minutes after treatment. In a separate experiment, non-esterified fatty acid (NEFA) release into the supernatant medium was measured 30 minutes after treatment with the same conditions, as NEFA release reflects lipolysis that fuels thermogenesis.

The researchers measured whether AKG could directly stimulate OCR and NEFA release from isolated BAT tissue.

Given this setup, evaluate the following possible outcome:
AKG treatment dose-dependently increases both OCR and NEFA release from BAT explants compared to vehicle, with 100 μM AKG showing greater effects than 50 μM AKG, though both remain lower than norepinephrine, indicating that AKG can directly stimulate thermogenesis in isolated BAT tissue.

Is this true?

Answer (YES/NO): NO